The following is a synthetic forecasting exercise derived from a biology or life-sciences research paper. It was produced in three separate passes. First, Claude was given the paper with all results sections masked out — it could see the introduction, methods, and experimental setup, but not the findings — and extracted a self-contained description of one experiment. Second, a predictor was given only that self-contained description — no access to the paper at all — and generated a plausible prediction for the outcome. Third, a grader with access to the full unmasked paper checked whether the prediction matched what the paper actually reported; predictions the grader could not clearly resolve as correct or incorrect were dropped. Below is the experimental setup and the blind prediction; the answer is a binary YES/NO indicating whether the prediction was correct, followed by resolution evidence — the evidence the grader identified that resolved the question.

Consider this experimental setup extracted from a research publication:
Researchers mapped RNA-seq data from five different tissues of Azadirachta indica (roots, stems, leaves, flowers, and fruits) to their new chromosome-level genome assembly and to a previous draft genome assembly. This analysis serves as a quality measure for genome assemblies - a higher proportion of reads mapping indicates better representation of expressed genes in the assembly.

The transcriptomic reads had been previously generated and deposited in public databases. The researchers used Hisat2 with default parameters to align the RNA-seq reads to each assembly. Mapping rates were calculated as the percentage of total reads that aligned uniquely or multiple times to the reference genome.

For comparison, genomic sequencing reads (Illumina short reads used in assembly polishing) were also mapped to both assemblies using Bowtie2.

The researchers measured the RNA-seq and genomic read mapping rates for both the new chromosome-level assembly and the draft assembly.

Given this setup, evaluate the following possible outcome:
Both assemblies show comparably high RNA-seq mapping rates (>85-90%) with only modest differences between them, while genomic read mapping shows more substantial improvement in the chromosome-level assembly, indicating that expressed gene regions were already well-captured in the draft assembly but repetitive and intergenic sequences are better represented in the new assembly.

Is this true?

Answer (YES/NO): NO